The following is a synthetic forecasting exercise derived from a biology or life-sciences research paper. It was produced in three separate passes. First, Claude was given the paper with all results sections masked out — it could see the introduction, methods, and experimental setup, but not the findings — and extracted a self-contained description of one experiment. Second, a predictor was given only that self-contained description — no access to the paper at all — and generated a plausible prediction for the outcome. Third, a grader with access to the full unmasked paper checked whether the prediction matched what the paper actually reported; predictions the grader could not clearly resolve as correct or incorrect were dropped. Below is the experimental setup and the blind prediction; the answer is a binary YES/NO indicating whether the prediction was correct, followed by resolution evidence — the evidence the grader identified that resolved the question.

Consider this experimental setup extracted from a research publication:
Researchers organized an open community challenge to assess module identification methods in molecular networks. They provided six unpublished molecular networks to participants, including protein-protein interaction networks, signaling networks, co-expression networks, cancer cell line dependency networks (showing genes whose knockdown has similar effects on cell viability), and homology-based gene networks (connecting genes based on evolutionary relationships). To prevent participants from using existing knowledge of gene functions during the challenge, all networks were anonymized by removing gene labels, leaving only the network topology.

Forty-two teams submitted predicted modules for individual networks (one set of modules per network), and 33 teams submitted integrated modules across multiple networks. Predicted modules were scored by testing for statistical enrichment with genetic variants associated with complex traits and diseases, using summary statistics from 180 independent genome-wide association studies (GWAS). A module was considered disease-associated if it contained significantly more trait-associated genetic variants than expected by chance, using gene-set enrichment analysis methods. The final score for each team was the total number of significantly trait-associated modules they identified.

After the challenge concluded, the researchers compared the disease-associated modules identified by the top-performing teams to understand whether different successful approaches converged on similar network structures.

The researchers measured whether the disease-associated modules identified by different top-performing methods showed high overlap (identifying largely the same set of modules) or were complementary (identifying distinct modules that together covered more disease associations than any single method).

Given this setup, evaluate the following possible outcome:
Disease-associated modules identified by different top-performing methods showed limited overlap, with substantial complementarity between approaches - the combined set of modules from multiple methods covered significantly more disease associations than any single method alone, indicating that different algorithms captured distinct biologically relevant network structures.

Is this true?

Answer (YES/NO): YES